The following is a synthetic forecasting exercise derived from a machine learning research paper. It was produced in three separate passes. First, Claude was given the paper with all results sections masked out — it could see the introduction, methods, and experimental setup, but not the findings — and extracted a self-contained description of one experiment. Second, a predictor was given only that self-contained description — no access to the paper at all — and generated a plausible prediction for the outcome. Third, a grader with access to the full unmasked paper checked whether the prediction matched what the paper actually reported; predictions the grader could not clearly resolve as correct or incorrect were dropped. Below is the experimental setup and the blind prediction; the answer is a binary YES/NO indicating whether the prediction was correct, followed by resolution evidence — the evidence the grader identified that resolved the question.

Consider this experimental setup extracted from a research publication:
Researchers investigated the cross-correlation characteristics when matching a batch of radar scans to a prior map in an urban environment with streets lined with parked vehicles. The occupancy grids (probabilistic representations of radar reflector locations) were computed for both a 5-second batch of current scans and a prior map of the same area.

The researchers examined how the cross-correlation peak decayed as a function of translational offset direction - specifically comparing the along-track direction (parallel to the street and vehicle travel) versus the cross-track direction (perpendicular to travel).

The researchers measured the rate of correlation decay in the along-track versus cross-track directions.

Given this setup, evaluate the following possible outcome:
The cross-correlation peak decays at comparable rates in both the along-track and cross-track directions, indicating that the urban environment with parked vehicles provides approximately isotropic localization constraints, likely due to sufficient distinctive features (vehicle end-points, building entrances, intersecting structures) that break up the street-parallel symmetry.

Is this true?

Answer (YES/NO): NO